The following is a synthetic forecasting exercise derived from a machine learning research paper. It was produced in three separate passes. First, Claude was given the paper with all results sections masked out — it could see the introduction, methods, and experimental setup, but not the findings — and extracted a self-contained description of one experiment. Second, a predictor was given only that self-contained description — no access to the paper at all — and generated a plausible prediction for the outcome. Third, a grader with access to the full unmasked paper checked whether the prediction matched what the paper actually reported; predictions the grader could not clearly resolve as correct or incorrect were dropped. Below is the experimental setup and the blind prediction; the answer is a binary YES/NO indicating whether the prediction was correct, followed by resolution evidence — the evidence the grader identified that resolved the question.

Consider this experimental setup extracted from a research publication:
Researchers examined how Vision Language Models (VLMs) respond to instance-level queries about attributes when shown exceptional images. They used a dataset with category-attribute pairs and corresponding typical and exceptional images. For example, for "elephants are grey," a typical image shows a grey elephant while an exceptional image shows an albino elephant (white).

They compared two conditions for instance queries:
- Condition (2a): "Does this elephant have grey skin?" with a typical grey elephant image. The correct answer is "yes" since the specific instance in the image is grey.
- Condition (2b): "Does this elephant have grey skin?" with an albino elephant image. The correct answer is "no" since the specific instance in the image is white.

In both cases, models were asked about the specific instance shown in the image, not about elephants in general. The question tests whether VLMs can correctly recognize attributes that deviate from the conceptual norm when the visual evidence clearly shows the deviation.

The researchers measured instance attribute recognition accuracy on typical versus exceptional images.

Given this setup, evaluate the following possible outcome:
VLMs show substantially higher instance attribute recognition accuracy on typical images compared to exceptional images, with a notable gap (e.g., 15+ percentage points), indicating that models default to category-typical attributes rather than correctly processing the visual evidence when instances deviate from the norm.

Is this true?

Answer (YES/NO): NO